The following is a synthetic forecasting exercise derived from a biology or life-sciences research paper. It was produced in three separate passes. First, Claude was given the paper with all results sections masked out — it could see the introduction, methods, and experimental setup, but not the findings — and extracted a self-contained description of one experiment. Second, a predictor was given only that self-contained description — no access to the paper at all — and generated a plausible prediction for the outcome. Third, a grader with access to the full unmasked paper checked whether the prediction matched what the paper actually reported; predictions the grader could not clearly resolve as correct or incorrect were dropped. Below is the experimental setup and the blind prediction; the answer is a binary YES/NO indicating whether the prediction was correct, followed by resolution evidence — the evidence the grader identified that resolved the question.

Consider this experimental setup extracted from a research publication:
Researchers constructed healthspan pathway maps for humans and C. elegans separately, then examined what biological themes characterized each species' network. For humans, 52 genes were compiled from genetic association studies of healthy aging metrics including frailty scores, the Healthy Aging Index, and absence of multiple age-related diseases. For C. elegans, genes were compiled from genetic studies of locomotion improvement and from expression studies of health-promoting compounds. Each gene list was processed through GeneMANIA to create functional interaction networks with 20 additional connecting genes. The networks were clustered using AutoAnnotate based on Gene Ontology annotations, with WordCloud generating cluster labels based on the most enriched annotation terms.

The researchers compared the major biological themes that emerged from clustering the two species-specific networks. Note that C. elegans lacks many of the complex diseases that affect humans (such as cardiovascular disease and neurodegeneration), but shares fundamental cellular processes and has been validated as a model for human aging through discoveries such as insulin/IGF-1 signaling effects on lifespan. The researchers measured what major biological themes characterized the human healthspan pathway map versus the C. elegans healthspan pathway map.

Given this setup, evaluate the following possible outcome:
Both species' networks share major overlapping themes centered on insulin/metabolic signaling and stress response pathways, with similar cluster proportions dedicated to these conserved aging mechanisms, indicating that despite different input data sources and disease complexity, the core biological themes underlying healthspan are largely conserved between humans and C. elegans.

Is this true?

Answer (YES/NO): NO